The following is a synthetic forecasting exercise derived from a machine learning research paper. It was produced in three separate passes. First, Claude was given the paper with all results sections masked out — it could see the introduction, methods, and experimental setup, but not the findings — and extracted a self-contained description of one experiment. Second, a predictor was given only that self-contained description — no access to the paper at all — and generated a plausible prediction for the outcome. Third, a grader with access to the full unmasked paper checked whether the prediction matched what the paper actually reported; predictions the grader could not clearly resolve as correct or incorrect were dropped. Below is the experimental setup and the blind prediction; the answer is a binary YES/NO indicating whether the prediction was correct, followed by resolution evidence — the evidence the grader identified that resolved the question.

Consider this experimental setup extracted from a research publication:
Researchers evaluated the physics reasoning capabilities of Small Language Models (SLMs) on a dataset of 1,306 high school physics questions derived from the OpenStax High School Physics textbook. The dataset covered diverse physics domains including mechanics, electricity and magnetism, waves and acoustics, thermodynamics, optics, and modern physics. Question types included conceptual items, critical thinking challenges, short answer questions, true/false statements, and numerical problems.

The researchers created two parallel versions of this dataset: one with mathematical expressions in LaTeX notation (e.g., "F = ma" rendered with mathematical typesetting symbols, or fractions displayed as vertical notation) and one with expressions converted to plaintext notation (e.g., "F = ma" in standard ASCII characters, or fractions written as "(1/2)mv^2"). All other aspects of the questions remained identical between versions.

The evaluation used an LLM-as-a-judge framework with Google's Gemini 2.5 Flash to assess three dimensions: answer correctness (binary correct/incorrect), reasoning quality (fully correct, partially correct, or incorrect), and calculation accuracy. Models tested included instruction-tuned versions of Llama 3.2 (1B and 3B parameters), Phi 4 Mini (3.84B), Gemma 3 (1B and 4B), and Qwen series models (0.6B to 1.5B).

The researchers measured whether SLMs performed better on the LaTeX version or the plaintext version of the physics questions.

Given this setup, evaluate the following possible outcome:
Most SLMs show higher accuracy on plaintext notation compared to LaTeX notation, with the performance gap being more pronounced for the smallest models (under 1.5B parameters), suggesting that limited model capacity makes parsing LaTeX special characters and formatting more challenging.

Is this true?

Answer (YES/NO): NO